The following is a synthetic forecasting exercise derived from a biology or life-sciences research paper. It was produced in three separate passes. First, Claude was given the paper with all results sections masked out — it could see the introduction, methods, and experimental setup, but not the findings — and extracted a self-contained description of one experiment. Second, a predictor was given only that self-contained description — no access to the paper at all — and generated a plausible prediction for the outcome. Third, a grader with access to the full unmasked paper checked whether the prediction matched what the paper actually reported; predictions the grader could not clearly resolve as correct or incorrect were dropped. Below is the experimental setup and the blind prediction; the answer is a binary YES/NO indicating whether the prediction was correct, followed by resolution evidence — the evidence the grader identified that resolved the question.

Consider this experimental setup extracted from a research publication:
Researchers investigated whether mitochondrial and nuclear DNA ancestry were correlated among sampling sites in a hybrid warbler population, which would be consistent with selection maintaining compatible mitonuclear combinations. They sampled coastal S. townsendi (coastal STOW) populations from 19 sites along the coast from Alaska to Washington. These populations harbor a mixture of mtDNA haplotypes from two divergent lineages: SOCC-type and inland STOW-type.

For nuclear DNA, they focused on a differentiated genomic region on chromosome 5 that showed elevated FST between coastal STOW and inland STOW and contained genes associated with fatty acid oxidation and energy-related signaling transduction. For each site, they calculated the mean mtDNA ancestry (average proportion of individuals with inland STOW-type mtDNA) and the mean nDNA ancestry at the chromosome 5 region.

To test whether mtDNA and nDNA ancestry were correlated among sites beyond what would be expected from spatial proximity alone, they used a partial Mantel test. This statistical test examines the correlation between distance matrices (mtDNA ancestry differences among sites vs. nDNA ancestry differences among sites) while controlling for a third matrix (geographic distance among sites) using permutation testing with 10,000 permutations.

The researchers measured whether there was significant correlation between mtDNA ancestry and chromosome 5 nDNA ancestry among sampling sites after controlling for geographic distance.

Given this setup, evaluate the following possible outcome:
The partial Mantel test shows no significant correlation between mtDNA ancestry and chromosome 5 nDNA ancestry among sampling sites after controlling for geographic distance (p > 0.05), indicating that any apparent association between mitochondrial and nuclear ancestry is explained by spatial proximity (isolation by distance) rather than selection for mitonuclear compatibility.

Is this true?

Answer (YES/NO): NO